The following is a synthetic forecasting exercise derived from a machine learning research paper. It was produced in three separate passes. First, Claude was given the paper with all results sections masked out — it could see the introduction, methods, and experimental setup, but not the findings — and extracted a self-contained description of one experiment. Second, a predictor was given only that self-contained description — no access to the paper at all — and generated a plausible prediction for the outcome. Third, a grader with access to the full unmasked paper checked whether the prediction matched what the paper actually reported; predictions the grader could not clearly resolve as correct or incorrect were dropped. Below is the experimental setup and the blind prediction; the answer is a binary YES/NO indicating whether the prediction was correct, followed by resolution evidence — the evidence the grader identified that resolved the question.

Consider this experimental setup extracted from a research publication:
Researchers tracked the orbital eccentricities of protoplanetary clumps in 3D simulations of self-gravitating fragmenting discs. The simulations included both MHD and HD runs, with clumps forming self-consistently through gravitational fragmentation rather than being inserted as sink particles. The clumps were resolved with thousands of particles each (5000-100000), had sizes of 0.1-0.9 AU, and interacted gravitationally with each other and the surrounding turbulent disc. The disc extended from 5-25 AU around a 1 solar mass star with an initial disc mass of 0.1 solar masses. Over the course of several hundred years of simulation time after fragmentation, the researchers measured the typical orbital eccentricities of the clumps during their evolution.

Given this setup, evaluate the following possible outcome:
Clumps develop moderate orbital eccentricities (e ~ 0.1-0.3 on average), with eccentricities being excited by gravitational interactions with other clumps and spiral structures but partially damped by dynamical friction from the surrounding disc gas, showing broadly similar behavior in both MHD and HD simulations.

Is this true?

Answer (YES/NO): NO